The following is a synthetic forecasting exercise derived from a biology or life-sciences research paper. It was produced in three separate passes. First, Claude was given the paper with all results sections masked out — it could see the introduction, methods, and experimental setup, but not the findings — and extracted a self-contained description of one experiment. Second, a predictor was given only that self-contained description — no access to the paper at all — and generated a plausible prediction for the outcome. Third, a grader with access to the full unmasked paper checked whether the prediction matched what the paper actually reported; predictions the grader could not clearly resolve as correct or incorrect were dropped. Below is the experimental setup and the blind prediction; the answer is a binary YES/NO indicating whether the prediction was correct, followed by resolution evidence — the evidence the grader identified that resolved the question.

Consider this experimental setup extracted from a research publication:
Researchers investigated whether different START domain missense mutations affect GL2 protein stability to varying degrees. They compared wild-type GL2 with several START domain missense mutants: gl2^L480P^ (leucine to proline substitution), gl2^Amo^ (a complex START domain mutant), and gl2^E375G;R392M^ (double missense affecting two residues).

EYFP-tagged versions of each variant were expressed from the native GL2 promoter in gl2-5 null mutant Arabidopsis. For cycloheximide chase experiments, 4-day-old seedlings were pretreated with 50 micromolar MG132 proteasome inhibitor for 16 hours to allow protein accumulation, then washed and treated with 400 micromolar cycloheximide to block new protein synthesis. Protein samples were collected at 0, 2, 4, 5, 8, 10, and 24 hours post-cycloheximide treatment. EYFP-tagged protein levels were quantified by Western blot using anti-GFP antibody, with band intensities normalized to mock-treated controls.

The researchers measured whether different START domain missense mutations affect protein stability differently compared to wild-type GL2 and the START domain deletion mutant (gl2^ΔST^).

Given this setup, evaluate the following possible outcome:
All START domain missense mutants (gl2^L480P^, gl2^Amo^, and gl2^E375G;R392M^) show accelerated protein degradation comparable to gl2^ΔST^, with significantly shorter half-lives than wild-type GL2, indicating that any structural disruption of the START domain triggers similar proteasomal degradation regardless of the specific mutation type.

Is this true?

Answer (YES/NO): NO